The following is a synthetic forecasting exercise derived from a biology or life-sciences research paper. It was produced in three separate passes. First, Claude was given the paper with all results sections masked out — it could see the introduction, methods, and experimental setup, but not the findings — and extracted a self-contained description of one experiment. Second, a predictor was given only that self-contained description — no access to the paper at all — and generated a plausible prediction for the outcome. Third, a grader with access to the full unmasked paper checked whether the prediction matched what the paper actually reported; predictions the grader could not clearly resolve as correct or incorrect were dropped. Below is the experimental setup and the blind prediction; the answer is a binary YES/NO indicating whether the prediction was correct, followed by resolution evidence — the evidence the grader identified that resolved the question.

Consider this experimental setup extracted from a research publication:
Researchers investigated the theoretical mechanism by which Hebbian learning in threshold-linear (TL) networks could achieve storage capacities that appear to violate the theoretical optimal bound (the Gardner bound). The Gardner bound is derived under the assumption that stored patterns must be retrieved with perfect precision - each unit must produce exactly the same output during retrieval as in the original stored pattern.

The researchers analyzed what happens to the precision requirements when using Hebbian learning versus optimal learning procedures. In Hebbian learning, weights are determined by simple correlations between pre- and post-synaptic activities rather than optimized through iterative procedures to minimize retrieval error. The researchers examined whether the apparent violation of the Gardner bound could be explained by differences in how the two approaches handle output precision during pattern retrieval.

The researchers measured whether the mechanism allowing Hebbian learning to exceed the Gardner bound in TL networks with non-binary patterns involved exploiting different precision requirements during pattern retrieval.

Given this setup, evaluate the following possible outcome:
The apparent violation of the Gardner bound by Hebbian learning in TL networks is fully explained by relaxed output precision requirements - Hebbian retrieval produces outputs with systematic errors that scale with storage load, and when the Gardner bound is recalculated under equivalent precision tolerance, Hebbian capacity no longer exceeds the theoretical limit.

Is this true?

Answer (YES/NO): YES